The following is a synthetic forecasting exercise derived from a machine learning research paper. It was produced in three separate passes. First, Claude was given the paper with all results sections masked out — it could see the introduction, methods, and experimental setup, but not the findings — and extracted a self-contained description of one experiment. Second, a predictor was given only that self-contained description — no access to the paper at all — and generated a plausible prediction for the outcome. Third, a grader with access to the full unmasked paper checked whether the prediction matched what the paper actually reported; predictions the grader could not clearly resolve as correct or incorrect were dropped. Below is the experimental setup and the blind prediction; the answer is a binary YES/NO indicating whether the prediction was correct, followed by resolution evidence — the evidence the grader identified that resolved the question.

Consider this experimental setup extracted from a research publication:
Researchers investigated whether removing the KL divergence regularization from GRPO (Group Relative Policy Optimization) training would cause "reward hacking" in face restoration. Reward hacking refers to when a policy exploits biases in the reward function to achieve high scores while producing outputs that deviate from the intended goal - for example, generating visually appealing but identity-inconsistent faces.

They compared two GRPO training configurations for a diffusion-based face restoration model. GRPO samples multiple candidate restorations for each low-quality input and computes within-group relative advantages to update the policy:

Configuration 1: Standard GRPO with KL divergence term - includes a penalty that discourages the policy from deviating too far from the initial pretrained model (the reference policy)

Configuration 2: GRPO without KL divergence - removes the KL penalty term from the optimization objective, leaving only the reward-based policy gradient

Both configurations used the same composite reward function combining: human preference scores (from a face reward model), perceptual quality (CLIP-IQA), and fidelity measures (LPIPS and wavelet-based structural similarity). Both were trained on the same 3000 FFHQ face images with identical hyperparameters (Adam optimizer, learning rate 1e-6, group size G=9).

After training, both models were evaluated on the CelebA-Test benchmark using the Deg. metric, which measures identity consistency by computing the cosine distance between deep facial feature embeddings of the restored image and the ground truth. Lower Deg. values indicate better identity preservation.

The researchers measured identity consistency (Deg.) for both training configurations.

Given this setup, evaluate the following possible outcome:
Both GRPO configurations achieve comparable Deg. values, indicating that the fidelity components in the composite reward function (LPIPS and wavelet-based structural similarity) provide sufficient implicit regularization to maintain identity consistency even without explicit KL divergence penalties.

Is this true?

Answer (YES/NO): NO